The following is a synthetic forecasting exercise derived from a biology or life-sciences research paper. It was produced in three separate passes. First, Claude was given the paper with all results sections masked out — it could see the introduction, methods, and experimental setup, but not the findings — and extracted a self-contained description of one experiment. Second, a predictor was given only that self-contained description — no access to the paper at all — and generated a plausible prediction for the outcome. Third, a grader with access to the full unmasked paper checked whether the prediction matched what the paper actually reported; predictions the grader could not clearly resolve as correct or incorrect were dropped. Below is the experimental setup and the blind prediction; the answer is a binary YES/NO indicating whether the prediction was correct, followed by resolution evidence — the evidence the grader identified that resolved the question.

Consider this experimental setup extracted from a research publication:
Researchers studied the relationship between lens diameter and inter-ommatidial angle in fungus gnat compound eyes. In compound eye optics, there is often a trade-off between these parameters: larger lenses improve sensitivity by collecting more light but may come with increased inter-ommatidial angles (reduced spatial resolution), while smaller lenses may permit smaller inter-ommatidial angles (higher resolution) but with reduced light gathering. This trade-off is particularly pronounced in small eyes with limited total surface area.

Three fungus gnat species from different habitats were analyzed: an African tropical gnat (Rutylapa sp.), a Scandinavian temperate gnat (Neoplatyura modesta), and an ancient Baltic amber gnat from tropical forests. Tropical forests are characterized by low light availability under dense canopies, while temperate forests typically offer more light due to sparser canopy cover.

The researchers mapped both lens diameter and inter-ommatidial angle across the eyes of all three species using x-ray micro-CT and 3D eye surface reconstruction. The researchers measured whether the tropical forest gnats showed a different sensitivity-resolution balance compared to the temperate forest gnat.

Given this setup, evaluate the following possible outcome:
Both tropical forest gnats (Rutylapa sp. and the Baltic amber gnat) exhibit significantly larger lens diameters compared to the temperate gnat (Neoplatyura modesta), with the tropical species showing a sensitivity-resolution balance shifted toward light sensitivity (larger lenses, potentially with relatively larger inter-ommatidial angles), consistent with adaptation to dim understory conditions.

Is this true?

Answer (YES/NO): YES